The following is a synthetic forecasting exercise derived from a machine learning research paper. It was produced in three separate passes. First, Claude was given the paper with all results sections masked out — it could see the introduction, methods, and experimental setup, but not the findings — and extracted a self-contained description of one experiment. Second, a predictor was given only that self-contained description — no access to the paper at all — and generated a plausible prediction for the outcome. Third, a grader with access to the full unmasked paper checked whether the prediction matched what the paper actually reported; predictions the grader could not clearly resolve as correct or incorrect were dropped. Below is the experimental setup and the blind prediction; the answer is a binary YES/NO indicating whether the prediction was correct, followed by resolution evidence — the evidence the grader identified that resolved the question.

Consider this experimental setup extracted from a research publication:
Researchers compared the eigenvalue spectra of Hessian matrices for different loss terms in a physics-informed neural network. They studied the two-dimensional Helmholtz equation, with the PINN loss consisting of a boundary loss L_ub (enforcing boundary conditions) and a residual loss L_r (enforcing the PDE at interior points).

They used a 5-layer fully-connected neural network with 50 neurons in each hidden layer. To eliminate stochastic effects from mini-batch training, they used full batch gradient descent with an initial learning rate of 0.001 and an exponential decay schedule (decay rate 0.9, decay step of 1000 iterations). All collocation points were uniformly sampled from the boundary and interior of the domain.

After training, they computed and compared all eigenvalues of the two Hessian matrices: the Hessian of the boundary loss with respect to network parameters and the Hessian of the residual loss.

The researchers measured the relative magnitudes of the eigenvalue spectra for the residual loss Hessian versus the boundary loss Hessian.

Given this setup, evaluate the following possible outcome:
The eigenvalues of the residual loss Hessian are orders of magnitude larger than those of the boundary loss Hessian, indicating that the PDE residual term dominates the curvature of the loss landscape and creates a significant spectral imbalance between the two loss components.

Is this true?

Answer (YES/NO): YES